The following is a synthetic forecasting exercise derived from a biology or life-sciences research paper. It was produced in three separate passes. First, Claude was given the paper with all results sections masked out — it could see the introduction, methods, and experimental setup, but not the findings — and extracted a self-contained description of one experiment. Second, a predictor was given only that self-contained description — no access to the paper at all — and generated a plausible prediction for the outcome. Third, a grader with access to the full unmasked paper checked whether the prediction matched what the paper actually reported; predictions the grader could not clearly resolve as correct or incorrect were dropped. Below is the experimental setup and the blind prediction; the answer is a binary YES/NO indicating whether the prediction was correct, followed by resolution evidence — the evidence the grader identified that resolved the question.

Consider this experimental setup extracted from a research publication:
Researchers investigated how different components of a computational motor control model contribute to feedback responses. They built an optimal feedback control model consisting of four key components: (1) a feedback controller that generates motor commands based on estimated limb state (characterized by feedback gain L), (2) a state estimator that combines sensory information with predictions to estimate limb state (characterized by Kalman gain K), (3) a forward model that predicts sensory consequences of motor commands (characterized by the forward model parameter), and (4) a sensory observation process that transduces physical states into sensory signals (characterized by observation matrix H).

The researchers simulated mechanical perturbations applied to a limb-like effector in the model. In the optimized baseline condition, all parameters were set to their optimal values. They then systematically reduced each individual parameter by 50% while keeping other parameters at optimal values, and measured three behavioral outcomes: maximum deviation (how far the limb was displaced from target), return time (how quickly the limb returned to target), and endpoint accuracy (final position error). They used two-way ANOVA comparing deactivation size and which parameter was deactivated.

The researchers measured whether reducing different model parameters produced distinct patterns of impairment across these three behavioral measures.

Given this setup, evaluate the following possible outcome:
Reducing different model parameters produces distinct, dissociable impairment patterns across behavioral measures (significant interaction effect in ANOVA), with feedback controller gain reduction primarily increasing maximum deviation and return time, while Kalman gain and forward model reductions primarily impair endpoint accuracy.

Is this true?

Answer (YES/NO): NO